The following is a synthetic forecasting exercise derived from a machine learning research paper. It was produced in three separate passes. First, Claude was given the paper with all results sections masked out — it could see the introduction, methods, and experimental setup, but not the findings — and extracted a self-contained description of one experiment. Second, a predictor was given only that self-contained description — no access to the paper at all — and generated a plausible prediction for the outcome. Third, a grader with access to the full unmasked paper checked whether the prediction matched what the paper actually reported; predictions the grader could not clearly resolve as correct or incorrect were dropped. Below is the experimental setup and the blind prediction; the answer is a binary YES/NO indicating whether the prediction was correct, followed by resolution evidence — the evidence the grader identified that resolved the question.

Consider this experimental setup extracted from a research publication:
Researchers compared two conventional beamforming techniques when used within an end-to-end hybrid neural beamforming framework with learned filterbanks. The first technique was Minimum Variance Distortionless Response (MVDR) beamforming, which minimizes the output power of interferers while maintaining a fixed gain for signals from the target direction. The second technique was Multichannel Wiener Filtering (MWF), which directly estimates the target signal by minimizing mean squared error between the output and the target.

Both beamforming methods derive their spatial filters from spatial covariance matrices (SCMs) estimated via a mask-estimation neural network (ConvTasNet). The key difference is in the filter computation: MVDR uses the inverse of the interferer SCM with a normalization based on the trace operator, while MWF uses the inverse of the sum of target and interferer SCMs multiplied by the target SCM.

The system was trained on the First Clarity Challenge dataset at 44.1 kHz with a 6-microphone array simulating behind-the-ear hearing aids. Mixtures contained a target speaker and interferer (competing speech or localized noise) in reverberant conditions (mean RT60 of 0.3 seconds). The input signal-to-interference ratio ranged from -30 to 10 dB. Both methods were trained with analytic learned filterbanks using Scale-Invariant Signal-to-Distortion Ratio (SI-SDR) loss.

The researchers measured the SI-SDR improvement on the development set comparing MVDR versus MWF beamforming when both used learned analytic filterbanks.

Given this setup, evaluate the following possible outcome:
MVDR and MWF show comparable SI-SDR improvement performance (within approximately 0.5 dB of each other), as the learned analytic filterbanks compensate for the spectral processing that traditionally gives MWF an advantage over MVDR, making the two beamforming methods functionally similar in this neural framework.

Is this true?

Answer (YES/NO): NO